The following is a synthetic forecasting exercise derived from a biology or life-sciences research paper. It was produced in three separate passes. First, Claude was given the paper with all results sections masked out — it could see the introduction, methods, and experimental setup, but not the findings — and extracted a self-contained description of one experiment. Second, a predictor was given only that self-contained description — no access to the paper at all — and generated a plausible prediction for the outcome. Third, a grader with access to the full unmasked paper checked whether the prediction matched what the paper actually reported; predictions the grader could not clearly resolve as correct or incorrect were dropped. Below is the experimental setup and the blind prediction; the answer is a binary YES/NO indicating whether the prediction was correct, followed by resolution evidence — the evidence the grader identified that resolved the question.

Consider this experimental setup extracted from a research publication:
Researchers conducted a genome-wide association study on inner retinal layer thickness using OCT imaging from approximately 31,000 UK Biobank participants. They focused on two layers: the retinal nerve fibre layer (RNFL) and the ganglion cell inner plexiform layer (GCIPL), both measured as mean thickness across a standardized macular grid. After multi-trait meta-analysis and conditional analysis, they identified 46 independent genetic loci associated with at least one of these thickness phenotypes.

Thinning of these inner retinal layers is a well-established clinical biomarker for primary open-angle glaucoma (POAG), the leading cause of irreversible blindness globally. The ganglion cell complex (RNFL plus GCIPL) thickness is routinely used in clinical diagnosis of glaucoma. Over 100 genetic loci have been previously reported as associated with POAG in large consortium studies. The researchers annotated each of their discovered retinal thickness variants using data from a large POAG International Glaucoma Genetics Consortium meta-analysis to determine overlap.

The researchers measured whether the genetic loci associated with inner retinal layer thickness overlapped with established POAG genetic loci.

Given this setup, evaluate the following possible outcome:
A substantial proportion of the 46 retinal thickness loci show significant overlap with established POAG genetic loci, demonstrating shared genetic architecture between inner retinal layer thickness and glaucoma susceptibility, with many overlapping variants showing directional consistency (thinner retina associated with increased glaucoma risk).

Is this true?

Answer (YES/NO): NO